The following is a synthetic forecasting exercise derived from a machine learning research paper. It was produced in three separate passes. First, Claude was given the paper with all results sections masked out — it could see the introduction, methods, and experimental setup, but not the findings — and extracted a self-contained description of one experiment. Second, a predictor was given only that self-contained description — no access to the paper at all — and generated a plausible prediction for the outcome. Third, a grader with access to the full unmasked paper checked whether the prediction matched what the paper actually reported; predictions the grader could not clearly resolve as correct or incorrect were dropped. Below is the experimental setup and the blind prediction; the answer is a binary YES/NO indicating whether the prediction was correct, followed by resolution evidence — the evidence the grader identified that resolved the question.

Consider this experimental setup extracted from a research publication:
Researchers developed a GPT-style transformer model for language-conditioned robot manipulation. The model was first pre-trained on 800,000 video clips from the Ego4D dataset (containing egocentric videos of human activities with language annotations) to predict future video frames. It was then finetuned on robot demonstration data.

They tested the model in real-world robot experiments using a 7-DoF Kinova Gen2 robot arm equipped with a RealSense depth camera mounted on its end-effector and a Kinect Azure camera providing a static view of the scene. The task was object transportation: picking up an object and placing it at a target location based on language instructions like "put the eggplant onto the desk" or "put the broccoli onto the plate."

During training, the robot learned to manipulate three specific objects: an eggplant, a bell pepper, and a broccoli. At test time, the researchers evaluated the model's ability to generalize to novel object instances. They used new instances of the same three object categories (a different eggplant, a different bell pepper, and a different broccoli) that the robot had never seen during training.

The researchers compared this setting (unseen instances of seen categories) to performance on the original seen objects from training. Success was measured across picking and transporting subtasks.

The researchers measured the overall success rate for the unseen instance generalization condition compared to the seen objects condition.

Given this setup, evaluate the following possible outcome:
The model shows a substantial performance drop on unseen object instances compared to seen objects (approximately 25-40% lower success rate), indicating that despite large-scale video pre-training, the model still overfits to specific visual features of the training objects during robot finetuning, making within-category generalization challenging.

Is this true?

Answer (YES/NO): NO